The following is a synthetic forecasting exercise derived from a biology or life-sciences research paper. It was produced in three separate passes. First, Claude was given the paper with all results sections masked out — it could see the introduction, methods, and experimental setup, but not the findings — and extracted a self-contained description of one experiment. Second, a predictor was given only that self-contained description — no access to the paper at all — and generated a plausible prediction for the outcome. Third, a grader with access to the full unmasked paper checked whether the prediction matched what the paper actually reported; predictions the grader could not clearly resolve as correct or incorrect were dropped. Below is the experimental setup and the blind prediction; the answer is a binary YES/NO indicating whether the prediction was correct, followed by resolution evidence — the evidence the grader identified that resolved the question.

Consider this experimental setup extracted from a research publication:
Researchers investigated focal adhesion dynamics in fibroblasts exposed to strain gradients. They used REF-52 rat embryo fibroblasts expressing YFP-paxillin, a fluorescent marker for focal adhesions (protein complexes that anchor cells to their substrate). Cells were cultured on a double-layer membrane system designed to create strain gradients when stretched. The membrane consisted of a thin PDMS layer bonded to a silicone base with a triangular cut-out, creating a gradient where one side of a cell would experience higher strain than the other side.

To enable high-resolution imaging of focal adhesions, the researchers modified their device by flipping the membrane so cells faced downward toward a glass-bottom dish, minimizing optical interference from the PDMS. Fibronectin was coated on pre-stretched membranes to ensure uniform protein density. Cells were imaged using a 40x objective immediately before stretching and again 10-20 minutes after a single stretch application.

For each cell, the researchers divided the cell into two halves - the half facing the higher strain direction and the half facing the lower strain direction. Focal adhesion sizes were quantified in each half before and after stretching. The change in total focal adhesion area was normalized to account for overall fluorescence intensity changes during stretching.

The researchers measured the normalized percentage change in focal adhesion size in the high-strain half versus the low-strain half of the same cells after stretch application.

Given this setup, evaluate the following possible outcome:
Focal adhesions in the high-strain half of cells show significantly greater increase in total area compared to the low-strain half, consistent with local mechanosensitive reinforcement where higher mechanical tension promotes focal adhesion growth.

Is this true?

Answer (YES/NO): NO